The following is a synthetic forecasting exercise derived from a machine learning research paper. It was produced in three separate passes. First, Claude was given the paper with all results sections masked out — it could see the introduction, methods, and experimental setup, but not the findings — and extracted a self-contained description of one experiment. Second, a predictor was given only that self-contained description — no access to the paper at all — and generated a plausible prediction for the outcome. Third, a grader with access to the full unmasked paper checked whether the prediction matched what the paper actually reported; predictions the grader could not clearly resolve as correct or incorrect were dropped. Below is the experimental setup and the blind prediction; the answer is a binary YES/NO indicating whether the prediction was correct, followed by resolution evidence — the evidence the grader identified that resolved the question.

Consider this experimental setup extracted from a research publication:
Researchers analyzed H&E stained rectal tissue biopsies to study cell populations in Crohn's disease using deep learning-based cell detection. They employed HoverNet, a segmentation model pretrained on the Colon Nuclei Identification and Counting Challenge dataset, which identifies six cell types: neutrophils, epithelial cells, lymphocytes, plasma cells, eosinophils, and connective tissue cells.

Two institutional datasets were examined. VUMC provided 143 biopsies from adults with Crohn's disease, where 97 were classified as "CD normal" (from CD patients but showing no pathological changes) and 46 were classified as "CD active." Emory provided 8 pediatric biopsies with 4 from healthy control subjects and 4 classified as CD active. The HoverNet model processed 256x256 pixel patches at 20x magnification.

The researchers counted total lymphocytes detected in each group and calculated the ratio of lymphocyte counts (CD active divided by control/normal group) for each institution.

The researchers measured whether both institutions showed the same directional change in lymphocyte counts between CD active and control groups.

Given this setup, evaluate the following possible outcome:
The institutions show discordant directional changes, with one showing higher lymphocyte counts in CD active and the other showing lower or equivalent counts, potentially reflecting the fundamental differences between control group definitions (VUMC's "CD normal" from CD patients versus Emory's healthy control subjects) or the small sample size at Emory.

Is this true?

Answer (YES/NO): YES